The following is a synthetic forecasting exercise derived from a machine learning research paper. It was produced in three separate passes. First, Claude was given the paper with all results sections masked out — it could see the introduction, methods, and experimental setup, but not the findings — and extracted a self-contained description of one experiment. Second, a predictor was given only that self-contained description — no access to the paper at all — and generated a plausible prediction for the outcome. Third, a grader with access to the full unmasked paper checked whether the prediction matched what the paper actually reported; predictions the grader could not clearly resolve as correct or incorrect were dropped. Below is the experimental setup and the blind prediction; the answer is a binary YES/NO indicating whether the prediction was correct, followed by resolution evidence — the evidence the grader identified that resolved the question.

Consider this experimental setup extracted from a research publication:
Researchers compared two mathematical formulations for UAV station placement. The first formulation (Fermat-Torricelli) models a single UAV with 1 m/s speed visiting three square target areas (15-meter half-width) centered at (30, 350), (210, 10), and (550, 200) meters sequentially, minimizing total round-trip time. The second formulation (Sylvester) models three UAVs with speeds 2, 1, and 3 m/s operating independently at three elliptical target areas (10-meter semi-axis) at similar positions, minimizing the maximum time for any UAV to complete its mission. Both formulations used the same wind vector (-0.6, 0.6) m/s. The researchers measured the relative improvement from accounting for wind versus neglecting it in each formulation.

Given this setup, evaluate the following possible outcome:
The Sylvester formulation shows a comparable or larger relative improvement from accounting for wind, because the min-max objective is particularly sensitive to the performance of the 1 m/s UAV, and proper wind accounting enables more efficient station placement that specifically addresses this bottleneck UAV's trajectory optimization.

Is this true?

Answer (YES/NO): YES